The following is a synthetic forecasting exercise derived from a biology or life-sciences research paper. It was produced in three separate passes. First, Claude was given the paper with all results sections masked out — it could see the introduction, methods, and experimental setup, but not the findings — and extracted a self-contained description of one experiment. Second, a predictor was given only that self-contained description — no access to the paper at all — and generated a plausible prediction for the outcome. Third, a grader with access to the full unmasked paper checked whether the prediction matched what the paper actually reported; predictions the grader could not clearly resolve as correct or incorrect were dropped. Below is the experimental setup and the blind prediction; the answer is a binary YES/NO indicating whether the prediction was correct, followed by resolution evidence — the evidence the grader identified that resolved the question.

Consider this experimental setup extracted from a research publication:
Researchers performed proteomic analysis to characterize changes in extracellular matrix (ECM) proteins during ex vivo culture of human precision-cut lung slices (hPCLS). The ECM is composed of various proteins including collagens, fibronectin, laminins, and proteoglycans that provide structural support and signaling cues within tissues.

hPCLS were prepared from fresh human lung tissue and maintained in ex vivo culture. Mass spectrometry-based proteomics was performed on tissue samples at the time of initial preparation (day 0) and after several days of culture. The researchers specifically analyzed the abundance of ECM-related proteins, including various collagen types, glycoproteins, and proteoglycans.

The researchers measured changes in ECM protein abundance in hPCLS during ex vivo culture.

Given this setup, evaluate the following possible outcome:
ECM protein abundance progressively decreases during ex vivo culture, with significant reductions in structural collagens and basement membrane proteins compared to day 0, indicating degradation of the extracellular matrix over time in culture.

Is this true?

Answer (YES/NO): YES